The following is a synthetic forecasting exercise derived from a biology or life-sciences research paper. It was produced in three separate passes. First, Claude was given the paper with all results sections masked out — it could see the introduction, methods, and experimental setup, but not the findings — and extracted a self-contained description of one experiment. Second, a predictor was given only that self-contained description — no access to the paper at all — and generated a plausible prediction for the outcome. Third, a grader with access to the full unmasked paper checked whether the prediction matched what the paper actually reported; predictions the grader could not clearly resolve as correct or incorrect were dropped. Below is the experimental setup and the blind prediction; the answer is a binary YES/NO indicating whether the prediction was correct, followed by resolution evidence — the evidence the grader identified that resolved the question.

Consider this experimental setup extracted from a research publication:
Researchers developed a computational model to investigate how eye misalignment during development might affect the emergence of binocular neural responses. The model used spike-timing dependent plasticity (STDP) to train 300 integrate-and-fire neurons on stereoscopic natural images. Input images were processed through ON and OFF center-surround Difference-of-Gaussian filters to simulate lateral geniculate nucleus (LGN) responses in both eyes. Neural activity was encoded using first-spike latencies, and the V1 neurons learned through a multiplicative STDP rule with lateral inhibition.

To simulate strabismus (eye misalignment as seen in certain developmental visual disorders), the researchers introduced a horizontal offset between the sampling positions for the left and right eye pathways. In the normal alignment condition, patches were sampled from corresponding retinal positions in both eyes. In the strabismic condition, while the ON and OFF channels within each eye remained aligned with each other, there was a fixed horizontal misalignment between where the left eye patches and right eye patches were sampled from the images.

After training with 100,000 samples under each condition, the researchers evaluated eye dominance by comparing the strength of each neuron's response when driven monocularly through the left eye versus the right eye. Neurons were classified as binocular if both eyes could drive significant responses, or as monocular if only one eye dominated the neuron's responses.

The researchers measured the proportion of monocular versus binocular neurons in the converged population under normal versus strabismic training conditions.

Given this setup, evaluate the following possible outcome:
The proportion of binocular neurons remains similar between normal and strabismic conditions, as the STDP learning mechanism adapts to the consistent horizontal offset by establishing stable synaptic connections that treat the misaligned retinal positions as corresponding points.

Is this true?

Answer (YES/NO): NO